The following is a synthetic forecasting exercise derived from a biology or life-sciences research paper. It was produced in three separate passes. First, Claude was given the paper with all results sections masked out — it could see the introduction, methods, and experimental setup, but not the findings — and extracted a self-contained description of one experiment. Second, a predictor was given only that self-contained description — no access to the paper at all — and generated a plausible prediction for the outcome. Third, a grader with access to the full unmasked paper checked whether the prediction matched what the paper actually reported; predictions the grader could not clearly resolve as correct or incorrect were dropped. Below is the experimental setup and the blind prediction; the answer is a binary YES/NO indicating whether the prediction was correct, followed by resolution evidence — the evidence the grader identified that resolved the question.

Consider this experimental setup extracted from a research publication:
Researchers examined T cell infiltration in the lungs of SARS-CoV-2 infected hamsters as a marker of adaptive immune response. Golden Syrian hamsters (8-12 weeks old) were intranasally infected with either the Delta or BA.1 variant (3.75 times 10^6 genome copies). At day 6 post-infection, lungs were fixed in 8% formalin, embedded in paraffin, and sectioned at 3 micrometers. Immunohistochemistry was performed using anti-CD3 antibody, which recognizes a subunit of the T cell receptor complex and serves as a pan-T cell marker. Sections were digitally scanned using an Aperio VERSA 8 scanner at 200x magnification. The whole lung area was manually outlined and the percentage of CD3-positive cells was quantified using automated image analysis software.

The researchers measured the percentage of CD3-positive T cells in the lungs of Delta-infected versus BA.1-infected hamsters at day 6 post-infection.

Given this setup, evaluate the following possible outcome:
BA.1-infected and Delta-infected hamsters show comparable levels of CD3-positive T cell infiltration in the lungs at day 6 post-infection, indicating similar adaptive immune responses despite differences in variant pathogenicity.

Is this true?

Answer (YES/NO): NO